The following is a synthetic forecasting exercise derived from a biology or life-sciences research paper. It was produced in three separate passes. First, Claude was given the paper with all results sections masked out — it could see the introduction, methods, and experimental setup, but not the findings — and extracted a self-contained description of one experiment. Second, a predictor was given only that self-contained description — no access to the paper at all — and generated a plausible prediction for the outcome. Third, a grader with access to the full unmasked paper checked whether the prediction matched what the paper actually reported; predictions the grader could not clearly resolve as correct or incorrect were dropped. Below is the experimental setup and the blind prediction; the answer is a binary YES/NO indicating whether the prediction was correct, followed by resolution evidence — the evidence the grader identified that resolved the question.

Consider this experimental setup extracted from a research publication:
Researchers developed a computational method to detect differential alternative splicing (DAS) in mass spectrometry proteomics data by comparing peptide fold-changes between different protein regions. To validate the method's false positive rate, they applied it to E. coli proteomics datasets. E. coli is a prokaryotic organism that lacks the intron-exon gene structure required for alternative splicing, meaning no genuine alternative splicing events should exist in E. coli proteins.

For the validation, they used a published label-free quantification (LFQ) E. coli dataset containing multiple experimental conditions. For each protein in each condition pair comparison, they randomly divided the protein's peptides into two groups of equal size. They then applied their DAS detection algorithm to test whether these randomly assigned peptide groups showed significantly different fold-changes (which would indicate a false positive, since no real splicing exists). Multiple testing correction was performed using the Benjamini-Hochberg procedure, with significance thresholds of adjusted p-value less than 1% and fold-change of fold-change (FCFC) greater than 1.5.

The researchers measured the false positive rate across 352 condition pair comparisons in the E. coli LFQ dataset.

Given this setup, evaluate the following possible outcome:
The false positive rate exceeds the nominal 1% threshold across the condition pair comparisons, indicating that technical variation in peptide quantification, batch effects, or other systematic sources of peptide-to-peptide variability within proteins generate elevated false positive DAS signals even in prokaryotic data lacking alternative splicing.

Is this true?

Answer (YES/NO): NO